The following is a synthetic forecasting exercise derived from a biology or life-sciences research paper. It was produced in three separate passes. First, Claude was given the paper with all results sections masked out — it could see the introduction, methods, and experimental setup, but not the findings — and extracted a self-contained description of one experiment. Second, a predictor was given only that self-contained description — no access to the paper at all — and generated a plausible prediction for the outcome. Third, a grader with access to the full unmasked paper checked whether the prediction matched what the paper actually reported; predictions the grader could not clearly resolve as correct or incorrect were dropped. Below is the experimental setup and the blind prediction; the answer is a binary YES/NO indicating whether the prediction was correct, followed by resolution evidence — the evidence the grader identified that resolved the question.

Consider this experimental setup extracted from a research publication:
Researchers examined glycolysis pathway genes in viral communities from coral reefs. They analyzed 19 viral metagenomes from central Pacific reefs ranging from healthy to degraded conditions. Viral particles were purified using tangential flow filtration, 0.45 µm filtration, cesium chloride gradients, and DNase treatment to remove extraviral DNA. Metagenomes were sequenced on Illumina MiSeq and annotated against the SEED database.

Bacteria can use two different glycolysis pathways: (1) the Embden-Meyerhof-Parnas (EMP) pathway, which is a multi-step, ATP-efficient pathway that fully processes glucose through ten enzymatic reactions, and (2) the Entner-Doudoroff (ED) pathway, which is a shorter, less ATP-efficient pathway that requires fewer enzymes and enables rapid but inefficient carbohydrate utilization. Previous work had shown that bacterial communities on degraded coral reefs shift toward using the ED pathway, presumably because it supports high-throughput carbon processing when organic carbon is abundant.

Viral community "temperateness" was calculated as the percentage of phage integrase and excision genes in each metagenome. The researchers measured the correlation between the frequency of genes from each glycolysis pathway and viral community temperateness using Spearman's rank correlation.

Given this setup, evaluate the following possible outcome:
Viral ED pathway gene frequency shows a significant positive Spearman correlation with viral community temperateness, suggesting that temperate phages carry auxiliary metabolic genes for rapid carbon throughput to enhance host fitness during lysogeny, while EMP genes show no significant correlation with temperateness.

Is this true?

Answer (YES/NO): YES